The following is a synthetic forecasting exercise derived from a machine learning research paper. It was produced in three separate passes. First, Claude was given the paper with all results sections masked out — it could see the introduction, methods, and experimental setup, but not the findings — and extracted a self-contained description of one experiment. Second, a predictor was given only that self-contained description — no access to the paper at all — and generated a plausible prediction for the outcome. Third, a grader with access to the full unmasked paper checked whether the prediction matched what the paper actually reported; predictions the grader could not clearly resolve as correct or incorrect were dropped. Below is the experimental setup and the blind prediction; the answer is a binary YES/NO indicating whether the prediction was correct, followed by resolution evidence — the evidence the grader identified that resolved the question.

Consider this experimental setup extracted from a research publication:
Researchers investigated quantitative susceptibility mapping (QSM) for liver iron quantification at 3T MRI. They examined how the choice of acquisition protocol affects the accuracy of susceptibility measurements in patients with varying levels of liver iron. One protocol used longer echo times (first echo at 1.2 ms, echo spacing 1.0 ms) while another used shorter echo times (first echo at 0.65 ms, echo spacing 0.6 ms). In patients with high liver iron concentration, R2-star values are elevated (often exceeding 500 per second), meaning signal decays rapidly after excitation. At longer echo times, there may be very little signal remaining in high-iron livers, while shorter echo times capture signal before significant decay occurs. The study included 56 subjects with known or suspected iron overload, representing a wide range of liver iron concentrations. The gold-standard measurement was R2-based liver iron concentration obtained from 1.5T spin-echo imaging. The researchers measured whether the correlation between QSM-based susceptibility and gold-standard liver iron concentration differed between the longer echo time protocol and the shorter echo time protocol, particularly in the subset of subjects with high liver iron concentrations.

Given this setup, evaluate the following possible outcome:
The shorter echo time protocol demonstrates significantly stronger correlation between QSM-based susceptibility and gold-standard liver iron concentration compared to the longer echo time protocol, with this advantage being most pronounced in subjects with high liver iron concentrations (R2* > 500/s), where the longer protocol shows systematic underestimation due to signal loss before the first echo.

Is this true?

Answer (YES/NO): NO